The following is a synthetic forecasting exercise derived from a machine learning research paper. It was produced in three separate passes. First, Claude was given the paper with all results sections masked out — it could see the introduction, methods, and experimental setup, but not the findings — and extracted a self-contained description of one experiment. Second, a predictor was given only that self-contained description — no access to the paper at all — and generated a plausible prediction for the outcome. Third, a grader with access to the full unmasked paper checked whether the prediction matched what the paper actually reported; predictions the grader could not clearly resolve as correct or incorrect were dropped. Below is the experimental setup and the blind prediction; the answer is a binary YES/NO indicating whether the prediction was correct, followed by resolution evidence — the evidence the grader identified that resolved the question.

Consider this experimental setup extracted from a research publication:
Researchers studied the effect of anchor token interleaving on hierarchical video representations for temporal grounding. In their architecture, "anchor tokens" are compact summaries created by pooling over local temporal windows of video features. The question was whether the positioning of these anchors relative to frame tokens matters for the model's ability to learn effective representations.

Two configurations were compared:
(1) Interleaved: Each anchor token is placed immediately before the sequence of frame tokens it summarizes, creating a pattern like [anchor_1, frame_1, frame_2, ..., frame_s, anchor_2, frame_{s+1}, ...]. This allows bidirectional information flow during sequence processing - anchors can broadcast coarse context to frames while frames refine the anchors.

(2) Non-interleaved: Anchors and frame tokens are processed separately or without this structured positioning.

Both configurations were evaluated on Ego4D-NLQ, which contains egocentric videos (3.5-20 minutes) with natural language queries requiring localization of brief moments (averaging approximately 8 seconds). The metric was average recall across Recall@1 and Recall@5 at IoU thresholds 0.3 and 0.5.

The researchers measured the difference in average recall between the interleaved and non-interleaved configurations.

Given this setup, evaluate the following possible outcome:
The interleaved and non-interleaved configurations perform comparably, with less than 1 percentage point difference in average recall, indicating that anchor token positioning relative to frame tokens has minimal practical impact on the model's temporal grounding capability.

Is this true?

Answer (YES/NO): NO